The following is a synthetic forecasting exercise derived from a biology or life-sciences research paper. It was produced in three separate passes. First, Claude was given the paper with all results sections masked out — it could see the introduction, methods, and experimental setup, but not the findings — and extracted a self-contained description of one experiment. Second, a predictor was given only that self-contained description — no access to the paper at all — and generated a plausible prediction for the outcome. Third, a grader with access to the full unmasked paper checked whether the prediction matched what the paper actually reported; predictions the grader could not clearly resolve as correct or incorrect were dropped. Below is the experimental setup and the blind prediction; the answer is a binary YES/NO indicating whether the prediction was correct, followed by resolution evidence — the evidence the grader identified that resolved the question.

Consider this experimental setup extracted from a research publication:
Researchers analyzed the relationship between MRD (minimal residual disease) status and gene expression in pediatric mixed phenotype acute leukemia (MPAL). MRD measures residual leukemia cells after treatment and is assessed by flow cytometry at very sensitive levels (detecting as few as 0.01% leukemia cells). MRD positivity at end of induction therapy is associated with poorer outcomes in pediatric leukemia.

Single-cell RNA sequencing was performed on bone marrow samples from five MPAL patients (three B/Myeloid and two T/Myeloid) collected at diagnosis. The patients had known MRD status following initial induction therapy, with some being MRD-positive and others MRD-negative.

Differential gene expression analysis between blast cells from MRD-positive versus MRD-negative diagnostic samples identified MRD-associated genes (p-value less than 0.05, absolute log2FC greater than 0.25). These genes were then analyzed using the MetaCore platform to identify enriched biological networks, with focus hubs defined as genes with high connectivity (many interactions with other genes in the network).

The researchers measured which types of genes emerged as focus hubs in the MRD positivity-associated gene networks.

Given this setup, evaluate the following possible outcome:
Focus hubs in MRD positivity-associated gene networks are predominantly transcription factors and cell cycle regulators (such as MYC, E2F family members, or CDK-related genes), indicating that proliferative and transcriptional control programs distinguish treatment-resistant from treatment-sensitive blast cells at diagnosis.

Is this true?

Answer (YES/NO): NO